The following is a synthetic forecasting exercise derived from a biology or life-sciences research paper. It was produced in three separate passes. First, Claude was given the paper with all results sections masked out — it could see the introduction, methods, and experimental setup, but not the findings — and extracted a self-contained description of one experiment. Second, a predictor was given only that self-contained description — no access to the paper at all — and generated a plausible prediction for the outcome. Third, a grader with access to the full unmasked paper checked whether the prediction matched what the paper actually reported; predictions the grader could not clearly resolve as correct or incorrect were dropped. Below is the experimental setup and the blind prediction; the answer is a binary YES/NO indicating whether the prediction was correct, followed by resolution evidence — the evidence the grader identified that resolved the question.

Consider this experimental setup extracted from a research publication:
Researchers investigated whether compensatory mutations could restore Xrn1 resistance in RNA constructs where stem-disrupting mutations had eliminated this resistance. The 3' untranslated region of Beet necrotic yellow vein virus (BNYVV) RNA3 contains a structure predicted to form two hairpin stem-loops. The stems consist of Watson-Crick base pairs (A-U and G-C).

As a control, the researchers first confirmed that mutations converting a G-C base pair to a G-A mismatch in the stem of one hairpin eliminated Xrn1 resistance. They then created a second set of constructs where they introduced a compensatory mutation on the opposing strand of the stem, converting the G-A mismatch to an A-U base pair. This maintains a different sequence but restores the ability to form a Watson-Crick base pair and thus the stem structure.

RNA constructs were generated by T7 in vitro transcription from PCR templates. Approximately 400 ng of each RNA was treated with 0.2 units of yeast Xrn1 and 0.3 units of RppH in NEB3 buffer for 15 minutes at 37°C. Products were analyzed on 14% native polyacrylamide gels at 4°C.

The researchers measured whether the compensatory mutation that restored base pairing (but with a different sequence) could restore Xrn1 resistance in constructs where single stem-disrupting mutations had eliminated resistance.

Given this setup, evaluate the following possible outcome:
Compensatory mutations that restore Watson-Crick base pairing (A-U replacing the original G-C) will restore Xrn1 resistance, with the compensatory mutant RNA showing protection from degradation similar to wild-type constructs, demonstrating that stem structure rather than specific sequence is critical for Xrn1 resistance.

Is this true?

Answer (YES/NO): YES